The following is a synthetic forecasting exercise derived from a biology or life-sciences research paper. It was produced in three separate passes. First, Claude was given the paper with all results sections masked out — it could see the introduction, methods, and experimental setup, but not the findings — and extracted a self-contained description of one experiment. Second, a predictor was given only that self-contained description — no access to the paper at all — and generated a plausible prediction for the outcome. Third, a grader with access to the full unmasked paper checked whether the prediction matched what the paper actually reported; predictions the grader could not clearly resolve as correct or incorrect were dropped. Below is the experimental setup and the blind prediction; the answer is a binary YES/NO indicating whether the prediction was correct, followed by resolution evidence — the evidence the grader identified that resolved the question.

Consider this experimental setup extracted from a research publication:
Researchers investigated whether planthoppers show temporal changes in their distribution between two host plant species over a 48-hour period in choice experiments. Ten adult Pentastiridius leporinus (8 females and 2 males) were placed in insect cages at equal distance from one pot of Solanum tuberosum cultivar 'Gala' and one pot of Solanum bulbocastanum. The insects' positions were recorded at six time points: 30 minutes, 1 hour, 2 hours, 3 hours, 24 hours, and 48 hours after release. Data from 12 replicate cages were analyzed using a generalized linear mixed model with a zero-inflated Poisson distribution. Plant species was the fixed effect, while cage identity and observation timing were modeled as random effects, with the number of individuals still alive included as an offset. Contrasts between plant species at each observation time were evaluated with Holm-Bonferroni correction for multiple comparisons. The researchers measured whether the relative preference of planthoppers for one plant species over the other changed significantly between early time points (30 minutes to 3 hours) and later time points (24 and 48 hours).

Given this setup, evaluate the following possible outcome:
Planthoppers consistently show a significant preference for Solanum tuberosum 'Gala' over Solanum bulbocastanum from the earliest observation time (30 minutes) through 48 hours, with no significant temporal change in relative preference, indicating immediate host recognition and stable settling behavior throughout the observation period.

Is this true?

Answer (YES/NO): NO